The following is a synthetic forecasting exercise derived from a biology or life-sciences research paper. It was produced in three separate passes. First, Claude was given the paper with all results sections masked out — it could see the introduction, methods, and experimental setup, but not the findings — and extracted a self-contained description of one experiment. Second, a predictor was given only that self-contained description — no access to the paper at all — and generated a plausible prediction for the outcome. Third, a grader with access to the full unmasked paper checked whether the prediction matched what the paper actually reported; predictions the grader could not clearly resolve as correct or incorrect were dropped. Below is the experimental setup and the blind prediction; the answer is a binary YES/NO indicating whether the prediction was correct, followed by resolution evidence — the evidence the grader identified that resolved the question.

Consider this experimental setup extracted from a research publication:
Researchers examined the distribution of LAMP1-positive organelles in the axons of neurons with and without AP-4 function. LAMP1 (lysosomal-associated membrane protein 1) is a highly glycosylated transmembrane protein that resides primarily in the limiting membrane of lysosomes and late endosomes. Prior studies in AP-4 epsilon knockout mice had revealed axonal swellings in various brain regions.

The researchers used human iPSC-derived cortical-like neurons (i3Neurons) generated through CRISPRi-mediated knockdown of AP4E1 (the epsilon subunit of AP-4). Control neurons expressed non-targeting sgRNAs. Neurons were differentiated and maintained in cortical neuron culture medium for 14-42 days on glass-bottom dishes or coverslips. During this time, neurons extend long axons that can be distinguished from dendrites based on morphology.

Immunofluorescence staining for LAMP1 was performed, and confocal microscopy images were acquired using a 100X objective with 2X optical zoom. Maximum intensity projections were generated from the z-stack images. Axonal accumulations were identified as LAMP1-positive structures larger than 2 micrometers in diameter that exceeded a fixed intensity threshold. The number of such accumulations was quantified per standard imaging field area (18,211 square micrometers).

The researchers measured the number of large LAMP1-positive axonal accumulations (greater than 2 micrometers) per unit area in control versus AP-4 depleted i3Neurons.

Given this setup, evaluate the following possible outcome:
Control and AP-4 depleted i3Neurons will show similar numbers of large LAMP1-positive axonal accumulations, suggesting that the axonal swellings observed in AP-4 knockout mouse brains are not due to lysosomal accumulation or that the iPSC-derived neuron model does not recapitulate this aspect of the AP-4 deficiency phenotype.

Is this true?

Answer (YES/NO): NO